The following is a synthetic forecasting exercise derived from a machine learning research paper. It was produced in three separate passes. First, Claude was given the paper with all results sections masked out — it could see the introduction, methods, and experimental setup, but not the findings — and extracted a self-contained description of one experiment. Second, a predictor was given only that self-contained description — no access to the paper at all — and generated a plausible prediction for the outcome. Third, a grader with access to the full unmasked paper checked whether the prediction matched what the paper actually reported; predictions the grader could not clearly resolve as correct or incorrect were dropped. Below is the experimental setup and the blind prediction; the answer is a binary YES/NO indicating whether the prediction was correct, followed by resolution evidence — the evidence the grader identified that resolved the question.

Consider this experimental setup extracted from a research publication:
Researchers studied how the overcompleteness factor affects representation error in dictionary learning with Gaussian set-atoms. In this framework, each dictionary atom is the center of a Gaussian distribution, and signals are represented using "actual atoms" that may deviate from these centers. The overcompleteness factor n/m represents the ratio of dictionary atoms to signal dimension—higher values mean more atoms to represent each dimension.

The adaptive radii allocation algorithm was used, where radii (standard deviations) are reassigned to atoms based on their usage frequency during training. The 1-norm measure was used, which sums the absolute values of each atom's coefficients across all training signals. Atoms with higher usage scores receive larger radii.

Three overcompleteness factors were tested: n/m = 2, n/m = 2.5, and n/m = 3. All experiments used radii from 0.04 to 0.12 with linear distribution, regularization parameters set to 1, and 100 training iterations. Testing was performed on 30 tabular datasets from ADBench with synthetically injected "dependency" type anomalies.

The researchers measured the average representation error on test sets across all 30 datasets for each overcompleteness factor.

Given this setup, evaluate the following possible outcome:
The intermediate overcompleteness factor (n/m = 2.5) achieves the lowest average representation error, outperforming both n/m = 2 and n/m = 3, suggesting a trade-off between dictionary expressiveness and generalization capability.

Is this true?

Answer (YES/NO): NO